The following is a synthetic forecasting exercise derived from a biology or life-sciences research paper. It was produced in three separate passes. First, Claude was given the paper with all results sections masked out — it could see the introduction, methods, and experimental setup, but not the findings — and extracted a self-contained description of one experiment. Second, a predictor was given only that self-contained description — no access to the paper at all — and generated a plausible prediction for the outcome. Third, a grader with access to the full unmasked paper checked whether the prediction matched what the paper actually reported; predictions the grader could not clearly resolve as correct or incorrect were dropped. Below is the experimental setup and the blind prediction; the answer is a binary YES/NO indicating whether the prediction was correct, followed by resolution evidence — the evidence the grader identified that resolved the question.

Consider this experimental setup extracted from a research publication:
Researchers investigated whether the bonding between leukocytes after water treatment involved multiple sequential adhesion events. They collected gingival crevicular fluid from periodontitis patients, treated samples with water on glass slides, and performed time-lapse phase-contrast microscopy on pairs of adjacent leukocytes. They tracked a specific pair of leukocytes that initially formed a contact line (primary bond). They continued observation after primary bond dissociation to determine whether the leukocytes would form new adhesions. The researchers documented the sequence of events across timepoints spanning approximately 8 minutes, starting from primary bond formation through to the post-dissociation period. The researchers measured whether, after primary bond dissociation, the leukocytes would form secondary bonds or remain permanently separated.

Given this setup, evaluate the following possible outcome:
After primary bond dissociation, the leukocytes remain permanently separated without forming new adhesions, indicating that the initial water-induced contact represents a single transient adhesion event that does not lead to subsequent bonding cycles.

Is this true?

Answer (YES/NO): NO